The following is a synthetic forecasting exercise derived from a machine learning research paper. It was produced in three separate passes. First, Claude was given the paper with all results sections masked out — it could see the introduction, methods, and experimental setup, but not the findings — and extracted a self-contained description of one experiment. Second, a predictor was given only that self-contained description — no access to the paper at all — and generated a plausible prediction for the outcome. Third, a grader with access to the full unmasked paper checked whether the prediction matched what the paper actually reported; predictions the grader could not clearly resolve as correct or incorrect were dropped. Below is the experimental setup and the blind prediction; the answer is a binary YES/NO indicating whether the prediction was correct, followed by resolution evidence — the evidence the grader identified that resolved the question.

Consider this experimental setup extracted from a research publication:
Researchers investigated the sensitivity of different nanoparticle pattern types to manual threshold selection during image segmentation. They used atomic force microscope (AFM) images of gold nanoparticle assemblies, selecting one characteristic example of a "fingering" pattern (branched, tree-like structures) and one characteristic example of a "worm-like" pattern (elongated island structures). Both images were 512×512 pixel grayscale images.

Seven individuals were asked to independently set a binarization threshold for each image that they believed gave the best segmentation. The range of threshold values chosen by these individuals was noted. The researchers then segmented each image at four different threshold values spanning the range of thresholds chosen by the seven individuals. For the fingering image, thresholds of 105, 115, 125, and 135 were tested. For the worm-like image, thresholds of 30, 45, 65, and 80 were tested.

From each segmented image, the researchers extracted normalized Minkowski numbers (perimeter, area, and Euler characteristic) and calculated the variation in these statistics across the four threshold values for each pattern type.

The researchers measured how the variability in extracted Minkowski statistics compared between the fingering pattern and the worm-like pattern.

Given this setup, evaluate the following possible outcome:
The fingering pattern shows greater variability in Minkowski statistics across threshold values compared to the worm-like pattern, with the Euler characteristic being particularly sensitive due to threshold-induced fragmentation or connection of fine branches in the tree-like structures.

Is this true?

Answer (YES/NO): NO